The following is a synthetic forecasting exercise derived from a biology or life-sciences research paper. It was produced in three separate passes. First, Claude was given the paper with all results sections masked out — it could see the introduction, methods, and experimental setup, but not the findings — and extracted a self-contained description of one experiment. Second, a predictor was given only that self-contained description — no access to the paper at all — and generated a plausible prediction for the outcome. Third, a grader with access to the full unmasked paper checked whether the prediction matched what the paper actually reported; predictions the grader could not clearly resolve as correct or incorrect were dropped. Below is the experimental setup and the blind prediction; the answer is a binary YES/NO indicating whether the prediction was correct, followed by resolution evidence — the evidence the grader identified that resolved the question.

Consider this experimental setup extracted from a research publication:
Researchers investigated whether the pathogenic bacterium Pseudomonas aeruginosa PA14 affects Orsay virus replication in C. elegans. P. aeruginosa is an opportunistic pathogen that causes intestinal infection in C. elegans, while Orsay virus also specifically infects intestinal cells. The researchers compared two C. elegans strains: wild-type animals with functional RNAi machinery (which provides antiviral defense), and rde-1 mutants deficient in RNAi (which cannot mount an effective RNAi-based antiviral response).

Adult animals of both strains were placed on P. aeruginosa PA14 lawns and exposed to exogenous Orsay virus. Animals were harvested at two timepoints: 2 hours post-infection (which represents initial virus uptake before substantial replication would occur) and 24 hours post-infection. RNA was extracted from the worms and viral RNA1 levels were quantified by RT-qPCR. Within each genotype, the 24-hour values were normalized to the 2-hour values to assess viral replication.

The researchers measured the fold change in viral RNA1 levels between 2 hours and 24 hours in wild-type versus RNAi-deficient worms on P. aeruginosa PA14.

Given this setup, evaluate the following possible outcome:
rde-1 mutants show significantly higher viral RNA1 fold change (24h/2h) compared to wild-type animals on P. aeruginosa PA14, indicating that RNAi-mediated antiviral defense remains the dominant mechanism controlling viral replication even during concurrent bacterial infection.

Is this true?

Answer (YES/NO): YES